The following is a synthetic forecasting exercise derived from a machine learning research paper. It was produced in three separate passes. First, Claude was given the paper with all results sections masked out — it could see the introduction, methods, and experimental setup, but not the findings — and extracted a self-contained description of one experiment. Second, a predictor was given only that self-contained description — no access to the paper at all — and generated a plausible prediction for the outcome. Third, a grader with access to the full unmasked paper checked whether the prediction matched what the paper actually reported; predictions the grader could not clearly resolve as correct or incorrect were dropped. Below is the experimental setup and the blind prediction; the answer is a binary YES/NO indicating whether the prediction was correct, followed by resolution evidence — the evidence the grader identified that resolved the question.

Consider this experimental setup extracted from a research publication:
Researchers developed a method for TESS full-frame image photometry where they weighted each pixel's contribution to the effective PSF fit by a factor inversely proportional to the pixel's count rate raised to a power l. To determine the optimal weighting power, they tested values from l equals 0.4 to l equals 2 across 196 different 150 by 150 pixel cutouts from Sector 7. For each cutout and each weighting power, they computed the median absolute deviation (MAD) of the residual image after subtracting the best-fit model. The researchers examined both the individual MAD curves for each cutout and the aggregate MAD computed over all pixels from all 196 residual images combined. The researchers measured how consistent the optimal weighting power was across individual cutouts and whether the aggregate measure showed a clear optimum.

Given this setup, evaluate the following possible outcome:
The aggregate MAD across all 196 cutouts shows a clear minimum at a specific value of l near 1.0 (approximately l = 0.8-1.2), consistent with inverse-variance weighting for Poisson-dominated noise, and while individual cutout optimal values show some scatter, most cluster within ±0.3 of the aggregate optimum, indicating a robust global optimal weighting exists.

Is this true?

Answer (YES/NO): NO